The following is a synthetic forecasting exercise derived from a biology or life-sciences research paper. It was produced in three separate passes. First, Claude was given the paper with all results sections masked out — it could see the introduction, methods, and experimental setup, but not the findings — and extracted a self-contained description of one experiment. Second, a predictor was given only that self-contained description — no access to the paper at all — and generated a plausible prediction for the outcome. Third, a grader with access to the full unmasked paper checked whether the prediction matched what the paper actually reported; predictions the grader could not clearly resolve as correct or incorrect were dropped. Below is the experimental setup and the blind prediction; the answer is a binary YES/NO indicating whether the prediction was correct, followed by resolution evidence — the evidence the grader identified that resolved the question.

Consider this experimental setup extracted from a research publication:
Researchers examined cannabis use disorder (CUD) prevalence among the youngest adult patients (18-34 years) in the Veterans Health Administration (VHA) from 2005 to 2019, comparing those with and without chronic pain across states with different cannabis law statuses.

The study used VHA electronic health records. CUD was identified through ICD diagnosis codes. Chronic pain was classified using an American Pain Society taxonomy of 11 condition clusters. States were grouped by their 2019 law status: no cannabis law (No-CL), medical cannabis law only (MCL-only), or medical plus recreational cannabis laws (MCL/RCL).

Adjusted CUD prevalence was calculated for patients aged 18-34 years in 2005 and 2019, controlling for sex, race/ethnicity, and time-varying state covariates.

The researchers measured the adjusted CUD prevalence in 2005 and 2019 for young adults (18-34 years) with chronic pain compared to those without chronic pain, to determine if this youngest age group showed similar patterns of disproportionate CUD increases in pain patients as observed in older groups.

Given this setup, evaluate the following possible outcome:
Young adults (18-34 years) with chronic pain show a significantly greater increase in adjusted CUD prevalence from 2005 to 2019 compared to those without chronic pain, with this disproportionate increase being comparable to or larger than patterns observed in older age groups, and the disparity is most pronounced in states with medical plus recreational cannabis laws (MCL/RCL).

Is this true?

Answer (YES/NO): NO